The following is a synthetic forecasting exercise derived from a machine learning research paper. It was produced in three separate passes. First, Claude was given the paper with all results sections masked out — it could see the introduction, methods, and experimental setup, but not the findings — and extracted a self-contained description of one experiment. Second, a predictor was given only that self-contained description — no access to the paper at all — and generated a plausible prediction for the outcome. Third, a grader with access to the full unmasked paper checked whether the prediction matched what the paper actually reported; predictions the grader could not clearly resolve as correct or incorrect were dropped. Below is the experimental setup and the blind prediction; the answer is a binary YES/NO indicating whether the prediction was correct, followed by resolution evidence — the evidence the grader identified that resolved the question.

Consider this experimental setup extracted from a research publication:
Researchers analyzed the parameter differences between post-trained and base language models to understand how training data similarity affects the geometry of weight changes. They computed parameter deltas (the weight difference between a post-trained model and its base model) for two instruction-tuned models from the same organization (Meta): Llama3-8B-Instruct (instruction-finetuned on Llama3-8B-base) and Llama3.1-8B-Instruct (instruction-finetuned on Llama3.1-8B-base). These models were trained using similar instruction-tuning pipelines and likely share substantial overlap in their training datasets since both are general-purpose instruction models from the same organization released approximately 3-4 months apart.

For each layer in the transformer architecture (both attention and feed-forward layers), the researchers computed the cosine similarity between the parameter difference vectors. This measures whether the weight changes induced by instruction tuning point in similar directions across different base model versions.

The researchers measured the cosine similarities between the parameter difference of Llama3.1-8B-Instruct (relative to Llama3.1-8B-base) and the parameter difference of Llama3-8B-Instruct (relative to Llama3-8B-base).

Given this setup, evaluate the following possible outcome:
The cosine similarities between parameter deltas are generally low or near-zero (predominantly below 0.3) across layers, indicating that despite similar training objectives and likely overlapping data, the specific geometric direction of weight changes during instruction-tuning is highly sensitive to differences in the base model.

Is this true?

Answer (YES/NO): NO